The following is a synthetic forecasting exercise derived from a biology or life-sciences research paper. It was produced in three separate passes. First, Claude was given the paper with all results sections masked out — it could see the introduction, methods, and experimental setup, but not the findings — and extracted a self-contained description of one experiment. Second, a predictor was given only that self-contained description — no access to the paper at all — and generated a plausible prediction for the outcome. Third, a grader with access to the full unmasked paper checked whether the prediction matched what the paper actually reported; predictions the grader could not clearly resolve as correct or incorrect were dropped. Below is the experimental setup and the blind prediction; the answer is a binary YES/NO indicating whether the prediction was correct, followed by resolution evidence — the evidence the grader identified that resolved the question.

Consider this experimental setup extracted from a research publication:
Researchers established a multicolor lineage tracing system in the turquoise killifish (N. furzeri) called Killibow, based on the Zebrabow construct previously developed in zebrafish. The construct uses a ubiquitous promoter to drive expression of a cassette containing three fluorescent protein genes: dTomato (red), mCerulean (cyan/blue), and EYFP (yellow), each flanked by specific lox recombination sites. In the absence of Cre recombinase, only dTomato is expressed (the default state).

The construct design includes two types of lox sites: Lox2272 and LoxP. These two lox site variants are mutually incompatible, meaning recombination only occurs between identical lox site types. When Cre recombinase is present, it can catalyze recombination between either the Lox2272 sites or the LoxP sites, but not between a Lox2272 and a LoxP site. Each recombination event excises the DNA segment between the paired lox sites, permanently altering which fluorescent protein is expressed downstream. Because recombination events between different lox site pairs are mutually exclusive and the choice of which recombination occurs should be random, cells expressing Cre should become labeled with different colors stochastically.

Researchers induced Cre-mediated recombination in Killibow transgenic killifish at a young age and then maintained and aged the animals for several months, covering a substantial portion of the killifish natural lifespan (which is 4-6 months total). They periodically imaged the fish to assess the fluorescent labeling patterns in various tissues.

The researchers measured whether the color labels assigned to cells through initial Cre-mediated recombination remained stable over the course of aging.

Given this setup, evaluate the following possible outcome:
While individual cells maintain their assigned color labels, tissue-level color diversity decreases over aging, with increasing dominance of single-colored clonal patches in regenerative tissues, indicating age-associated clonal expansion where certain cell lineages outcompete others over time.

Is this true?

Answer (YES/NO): NO